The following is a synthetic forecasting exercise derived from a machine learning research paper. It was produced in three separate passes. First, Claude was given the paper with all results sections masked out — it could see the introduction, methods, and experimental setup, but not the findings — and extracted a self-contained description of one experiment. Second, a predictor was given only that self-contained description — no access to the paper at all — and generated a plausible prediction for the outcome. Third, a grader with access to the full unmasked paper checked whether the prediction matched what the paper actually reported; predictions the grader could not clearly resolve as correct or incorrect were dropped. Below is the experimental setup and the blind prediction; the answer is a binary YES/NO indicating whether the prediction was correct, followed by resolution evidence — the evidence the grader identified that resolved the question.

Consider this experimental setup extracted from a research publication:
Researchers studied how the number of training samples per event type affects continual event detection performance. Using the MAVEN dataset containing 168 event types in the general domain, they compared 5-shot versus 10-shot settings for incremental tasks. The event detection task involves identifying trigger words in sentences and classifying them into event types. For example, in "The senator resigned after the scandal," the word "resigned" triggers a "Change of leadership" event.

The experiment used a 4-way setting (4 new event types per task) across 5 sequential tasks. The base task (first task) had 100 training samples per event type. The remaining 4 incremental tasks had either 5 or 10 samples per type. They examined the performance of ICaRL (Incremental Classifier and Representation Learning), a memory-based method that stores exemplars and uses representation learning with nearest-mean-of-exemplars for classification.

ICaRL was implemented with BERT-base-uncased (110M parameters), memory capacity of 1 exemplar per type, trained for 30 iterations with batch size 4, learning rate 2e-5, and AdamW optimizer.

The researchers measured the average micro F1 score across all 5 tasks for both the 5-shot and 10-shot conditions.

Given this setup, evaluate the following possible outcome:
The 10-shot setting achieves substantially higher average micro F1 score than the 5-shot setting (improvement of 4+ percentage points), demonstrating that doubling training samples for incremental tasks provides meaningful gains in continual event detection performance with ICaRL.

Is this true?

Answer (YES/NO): NO